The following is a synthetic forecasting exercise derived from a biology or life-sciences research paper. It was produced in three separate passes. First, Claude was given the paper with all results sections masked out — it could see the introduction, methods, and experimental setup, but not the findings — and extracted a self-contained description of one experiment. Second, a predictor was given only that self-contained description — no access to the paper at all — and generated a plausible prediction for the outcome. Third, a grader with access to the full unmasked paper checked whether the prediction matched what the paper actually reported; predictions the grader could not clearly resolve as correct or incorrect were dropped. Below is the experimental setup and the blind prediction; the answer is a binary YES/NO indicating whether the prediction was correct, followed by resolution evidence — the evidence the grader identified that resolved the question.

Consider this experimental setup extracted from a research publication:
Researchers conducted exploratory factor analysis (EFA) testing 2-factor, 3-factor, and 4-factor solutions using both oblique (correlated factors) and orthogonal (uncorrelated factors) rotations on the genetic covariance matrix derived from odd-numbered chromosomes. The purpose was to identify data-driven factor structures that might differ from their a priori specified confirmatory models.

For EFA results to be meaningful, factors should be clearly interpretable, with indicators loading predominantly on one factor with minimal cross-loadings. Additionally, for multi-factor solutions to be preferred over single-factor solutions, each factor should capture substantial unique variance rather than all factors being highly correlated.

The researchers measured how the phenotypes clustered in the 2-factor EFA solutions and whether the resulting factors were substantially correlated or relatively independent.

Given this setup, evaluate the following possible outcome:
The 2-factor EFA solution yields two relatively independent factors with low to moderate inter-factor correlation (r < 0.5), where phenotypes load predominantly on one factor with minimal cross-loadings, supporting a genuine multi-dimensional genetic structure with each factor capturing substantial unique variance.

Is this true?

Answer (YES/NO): NO